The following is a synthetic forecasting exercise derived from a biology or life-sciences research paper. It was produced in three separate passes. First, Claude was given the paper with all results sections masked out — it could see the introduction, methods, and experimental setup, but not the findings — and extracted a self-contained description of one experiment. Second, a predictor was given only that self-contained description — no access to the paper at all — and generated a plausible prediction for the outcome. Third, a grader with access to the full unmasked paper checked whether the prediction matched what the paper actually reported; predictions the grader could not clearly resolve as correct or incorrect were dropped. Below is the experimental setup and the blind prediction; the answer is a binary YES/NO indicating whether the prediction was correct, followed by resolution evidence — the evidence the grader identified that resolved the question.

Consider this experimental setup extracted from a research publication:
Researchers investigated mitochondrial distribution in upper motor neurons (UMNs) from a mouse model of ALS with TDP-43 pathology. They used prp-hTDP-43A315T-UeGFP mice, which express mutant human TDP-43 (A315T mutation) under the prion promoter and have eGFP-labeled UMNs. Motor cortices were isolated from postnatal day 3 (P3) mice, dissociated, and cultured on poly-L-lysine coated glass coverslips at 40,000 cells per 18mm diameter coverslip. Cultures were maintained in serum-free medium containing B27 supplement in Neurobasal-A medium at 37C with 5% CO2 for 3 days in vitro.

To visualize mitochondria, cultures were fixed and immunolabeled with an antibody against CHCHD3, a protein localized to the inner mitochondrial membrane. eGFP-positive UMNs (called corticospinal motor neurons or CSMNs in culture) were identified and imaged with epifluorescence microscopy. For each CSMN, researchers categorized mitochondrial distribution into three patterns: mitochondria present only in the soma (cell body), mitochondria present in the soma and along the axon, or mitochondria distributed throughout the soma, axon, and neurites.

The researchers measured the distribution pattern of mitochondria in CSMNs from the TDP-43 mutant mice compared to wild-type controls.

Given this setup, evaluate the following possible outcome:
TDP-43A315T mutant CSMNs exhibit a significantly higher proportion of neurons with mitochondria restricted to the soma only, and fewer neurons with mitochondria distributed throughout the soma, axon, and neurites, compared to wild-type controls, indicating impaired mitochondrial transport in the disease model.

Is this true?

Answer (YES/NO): YES